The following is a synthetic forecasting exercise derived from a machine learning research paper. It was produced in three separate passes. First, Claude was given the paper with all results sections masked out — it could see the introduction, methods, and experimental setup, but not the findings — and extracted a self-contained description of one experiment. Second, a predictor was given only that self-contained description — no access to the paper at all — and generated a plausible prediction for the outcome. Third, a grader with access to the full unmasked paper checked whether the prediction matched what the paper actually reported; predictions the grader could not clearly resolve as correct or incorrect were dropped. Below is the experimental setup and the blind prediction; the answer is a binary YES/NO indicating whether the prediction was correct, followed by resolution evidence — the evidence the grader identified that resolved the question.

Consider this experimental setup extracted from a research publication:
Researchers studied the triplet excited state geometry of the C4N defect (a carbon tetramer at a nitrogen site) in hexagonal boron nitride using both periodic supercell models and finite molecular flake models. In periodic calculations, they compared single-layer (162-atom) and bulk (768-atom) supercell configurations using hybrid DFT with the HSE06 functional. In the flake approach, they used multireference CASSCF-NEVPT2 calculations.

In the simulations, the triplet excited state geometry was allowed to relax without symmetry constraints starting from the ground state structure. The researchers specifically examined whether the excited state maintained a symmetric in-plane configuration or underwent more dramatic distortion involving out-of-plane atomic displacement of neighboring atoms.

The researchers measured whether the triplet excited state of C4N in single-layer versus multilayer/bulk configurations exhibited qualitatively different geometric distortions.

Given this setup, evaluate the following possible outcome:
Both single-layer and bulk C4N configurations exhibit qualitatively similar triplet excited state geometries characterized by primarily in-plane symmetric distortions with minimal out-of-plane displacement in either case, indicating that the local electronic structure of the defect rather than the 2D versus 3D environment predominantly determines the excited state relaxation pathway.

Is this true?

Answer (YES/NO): NO